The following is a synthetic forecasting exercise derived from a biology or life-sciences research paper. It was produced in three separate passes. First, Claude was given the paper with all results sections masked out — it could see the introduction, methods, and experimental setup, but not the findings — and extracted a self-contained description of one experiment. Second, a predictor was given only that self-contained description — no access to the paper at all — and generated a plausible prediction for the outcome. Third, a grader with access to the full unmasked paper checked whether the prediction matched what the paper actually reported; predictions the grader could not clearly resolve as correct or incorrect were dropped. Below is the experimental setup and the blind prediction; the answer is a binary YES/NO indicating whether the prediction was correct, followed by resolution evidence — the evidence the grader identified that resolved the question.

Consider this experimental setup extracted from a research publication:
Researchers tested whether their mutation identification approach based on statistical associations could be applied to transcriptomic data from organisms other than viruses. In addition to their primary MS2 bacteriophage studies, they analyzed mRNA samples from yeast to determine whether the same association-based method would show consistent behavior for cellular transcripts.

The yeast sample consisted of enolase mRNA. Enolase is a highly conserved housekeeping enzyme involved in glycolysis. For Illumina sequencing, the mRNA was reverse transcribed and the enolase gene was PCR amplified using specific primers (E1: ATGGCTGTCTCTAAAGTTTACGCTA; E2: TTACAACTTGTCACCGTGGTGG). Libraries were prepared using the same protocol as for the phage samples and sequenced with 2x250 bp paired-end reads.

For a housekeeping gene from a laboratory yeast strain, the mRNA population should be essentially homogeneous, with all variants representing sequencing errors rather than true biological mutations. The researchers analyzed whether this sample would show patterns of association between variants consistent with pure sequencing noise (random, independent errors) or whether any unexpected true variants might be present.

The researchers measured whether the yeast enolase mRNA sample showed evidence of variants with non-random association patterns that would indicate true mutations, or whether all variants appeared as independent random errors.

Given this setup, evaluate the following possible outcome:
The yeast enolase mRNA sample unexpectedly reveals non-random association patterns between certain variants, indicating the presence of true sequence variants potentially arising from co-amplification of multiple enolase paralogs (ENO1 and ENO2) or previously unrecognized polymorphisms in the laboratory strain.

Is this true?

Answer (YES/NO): YES